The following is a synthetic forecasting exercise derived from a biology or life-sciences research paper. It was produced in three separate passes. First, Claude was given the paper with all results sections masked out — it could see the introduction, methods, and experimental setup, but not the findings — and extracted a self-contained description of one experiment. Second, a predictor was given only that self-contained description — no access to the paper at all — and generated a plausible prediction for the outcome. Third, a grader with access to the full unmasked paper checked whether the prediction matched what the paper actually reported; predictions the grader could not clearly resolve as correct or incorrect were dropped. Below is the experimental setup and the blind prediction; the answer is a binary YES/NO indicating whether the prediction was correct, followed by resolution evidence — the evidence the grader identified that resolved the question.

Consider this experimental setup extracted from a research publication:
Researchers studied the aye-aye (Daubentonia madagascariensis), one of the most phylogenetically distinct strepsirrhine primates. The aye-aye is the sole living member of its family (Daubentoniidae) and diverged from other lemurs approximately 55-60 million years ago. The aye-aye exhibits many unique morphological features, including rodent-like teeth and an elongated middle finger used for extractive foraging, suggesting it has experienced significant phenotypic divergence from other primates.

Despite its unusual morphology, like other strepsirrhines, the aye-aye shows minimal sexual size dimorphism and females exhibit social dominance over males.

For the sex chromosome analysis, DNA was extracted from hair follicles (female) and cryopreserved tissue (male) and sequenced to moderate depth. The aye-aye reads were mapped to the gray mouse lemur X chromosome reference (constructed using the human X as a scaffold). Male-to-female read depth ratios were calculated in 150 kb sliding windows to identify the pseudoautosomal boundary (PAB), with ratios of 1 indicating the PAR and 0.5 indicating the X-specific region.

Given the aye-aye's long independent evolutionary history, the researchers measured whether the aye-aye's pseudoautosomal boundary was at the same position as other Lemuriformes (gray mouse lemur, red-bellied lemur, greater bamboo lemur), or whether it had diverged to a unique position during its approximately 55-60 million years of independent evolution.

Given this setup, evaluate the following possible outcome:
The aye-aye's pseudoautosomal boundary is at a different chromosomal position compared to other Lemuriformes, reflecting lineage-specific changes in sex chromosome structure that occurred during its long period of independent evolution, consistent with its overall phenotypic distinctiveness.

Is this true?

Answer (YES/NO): NO